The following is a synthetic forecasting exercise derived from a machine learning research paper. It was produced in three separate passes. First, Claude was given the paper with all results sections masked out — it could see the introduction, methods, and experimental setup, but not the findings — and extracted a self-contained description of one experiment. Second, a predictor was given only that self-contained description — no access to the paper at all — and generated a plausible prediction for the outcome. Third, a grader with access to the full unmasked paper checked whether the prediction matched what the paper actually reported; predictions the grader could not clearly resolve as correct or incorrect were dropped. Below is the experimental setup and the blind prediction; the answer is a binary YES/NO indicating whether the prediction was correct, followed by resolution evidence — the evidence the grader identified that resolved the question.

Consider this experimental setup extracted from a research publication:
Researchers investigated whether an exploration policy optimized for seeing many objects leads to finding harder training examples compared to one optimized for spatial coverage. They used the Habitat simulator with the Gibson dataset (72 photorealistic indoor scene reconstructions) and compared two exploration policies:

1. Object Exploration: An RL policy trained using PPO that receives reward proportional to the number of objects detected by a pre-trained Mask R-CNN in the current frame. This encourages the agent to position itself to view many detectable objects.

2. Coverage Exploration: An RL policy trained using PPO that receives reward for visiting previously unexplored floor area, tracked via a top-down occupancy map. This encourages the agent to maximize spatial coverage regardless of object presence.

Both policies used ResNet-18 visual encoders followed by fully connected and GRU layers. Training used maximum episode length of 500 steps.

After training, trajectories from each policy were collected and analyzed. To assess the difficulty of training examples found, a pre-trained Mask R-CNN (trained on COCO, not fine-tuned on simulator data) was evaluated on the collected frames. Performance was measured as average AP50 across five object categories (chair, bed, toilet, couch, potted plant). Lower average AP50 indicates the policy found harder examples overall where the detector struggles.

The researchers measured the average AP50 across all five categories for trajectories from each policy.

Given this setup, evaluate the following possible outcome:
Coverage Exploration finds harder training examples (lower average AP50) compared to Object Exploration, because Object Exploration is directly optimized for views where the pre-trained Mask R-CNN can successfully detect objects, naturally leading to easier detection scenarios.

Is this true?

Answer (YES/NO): NO